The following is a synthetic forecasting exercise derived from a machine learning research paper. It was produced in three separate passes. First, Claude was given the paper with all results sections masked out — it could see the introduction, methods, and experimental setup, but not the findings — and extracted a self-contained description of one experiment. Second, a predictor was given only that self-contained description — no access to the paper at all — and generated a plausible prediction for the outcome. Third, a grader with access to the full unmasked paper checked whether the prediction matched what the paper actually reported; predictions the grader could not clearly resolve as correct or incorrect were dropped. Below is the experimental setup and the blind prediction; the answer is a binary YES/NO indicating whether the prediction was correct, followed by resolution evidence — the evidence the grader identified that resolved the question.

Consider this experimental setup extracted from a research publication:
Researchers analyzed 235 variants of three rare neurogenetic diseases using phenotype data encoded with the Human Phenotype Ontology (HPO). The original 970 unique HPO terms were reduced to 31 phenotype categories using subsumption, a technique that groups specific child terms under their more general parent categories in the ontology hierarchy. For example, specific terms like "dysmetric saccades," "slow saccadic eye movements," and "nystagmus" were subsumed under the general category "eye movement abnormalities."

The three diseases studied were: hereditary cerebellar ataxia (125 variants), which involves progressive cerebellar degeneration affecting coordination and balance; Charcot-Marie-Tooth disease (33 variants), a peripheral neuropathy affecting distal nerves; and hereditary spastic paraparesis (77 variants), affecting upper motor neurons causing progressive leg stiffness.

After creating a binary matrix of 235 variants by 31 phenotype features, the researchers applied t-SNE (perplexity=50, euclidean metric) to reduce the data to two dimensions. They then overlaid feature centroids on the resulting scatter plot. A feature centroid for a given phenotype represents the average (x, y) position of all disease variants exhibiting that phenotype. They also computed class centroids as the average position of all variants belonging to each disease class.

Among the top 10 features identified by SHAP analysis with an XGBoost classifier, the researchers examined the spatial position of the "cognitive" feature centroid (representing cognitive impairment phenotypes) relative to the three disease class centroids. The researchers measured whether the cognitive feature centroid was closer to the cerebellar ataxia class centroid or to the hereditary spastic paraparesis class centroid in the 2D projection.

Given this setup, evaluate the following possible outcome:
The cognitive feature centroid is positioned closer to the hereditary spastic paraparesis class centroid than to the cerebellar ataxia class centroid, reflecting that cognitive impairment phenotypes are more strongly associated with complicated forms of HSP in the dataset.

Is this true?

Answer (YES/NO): NO